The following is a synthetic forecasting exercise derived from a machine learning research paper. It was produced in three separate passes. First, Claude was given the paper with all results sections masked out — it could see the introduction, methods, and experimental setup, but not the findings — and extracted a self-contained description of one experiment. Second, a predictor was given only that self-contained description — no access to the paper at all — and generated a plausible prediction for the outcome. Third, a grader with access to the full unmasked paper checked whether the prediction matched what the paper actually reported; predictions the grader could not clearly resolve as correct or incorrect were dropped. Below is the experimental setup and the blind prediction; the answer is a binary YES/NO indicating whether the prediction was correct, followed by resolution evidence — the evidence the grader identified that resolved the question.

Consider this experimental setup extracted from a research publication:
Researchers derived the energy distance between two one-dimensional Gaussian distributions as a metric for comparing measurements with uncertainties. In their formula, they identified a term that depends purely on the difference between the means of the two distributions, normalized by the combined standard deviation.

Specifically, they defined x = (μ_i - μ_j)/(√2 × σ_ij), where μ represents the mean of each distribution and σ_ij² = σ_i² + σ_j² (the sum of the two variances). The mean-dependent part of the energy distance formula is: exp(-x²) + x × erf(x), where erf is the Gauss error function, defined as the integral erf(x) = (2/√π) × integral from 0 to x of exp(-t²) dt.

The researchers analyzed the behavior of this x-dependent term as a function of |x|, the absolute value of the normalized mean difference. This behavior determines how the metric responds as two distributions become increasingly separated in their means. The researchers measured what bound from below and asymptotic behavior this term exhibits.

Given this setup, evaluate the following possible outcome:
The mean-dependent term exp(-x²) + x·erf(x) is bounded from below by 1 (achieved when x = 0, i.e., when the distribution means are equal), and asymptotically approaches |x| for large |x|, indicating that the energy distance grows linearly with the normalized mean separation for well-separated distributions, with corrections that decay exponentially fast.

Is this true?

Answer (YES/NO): YES